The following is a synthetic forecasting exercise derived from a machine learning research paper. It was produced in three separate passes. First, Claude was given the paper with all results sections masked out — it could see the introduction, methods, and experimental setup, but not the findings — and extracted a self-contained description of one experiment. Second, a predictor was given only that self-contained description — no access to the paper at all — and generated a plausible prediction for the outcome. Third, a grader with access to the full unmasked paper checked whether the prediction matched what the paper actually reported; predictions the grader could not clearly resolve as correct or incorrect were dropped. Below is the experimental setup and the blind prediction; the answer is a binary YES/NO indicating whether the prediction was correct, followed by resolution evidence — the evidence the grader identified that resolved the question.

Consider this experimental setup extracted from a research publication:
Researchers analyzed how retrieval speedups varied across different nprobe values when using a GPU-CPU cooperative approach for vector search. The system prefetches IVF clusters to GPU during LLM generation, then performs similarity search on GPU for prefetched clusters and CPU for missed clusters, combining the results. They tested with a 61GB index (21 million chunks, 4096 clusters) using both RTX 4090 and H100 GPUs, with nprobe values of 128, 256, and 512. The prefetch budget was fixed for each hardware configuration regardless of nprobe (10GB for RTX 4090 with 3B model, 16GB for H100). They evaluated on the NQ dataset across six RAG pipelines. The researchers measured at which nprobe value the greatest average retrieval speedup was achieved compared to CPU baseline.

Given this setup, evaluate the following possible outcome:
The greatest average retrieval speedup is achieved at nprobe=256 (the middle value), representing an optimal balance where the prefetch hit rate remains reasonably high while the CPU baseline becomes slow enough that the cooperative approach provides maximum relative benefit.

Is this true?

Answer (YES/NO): YES